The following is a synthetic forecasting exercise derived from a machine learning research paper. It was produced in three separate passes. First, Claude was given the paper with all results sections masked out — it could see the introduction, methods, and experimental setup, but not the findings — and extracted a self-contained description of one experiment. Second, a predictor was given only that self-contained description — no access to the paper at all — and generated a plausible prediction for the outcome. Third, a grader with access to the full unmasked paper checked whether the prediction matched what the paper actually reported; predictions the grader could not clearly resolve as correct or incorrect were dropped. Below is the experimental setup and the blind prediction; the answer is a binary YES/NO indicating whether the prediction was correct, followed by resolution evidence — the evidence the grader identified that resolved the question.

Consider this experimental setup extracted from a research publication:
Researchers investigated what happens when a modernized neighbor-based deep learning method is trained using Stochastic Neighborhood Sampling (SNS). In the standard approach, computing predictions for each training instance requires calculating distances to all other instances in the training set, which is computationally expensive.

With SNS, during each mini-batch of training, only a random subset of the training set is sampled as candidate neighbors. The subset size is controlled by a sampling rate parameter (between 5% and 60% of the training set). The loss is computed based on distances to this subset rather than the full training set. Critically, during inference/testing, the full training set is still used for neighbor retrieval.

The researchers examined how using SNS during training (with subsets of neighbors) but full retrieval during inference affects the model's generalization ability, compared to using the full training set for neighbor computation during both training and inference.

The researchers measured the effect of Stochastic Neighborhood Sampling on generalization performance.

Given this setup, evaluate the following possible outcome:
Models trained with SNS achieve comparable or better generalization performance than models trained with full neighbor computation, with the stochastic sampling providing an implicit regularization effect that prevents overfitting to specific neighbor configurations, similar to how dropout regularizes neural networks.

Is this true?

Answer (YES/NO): YES